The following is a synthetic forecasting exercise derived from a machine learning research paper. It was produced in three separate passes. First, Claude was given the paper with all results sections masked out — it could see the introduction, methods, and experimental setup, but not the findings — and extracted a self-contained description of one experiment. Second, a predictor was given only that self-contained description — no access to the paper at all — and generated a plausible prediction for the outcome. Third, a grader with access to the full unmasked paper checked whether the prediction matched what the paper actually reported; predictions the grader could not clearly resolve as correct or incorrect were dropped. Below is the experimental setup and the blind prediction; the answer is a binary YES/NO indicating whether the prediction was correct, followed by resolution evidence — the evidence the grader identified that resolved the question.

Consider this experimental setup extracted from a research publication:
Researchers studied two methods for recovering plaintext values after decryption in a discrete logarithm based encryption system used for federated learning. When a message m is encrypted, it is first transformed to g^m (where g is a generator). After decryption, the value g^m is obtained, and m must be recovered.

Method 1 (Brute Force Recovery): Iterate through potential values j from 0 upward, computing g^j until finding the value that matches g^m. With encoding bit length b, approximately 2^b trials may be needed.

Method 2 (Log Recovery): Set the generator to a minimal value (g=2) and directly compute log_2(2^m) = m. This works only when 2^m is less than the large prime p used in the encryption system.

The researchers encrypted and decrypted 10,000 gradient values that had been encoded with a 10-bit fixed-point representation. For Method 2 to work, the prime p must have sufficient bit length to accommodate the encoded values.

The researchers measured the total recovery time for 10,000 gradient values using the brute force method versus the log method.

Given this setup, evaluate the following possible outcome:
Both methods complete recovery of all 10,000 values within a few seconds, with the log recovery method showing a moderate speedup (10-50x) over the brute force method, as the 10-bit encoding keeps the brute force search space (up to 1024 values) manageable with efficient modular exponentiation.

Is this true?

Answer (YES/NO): NO